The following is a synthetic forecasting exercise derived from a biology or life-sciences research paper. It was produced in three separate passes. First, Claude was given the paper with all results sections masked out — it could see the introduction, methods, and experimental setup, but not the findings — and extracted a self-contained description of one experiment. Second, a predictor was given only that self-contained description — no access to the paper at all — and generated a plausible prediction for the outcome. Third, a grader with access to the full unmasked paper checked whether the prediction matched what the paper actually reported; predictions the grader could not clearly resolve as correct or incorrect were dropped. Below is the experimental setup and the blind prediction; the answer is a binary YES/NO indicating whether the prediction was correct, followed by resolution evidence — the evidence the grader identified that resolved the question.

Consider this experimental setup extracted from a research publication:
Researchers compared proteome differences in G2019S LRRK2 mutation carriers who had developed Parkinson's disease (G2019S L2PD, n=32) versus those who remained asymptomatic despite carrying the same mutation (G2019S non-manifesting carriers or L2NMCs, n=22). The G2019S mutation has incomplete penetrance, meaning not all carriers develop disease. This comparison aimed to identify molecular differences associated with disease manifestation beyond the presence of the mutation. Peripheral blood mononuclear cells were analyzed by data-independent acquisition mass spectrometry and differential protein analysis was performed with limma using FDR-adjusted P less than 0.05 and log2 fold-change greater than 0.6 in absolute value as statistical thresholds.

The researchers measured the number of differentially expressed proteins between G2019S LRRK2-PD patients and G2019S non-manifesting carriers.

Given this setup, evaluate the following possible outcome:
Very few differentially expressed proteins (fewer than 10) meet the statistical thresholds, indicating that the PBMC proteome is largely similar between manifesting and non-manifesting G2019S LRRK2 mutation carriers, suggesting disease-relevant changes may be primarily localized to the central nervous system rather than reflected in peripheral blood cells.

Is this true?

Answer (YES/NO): YES